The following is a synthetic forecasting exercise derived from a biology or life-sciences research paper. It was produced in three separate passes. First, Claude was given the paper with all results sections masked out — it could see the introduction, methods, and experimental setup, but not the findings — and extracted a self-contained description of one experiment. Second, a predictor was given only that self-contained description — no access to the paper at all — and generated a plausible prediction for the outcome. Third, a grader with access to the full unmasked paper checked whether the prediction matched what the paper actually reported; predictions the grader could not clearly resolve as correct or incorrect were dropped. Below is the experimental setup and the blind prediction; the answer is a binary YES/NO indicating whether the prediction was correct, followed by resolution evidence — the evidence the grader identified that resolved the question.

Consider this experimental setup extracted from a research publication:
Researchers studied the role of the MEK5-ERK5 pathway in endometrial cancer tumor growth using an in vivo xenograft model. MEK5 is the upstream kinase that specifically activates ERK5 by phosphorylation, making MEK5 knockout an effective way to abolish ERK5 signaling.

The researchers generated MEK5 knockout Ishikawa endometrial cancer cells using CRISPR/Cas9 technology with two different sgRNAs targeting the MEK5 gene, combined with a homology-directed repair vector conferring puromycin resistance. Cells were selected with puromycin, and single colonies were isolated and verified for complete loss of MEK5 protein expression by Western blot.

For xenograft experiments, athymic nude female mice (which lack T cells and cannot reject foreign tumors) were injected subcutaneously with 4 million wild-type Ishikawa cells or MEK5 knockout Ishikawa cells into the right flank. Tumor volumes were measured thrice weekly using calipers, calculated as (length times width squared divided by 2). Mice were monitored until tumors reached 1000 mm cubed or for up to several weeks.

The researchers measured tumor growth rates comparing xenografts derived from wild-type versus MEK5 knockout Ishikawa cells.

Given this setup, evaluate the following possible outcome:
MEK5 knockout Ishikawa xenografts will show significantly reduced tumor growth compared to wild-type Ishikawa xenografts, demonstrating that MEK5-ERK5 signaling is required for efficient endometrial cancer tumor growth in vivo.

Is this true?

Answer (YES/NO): YES